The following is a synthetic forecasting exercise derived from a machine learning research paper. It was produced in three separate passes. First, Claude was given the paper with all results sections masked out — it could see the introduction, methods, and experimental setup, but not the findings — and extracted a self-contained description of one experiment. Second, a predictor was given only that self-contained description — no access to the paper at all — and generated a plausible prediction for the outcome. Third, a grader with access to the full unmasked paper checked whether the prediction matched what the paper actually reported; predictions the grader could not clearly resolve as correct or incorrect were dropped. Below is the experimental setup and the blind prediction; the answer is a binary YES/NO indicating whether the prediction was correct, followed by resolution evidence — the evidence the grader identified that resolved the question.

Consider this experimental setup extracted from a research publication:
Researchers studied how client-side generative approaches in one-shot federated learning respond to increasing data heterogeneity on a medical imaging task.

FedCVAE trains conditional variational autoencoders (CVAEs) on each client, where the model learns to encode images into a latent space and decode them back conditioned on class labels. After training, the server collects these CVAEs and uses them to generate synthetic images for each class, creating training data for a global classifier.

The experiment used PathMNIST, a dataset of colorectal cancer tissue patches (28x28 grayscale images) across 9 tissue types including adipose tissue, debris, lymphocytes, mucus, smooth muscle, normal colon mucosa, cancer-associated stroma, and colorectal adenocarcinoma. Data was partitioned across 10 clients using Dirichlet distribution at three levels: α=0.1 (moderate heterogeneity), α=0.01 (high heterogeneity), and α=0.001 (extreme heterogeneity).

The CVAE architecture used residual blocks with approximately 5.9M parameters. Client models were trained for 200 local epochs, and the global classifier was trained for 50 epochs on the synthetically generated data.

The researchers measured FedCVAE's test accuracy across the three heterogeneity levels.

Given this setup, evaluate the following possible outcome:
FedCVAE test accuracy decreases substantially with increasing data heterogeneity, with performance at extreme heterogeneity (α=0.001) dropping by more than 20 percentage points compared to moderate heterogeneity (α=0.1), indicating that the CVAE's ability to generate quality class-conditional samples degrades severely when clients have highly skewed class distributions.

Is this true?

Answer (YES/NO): NO